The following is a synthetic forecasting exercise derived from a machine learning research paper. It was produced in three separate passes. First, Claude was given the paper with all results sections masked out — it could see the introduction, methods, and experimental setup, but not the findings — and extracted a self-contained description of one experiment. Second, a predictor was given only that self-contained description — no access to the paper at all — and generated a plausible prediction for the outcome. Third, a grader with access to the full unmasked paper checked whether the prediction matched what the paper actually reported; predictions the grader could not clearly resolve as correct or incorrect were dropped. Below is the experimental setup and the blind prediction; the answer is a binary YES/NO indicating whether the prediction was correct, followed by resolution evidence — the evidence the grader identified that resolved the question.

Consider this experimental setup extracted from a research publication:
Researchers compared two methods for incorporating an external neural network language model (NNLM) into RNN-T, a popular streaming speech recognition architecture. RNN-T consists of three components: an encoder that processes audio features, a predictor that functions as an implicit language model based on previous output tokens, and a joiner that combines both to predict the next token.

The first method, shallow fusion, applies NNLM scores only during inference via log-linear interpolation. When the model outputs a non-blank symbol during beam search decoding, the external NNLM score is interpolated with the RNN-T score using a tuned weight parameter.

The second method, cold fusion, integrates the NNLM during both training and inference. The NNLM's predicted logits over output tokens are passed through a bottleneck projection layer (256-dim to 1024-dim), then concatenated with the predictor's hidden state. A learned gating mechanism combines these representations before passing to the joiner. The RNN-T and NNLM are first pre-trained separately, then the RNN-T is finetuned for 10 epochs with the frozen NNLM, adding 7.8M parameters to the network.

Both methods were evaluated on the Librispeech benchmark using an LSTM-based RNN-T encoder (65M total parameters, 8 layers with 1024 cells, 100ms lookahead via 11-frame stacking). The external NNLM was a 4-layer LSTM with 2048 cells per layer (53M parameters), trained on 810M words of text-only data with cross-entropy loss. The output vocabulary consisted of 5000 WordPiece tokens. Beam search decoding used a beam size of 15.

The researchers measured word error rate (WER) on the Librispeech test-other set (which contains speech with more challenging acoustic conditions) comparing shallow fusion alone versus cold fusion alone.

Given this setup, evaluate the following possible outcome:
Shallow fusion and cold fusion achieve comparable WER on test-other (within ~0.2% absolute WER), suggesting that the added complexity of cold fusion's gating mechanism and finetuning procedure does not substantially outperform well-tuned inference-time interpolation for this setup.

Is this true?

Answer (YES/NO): NO